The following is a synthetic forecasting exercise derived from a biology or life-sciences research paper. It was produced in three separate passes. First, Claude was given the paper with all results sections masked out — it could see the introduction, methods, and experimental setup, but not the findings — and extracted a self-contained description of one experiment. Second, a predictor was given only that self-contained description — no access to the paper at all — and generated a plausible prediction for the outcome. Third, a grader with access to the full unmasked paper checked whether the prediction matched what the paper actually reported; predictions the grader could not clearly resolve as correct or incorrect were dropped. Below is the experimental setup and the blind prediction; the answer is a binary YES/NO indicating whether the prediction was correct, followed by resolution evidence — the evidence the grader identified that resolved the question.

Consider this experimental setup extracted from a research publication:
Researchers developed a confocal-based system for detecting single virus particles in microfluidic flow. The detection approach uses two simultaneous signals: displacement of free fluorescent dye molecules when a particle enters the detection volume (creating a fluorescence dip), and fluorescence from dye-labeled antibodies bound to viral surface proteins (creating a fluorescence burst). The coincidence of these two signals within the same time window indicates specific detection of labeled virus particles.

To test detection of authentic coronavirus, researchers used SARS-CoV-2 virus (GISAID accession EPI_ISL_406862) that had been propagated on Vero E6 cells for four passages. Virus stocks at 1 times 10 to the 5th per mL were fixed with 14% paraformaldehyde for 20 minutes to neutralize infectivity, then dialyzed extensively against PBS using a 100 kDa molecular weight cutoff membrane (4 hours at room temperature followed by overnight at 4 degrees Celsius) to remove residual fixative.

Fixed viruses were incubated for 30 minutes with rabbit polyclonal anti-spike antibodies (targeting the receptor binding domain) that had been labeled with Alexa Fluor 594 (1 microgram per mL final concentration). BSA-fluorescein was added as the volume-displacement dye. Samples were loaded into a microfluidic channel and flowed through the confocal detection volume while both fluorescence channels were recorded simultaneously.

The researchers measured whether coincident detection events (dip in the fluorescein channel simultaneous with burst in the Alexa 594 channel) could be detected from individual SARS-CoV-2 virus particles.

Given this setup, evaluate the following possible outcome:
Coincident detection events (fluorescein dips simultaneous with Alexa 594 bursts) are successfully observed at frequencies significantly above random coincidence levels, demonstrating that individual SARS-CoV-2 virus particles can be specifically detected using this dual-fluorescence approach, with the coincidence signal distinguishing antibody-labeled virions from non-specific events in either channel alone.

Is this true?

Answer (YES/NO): NO